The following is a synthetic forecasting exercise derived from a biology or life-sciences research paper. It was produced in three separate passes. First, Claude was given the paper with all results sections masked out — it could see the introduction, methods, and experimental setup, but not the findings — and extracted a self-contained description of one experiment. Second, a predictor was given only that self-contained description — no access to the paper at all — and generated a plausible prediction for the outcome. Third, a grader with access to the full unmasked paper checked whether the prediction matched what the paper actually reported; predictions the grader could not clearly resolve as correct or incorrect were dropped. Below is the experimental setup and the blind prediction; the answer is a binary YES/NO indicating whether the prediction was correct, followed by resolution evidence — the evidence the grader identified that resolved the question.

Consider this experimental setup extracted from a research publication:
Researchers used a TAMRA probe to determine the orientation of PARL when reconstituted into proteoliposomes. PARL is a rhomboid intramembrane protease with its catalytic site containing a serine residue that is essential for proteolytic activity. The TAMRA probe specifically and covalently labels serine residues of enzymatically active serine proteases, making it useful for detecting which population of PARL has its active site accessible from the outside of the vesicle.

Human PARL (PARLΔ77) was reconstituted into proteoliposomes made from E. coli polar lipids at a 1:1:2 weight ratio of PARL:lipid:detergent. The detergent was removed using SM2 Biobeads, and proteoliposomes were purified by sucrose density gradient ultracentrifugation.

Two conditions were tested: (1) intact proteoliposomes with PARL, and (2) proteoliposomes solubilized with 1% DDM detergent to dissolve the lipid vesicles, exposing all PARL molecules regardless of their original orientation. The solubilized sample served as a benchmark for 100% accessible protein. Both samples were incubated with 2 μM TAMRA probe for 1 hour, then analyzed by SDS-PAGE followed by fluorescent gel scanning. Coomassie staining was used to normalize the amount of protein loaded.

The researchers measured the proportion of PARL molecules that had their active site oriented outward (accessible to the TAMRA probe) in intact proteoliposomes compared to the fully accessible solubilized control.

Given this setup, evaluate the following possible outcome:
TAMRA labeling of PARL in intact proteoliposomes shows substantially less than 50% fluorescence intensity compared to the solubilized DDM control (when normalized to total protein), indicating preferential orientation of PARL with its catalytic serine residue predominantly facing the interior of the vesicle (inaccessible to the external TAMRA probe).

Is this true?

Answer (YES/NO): NO